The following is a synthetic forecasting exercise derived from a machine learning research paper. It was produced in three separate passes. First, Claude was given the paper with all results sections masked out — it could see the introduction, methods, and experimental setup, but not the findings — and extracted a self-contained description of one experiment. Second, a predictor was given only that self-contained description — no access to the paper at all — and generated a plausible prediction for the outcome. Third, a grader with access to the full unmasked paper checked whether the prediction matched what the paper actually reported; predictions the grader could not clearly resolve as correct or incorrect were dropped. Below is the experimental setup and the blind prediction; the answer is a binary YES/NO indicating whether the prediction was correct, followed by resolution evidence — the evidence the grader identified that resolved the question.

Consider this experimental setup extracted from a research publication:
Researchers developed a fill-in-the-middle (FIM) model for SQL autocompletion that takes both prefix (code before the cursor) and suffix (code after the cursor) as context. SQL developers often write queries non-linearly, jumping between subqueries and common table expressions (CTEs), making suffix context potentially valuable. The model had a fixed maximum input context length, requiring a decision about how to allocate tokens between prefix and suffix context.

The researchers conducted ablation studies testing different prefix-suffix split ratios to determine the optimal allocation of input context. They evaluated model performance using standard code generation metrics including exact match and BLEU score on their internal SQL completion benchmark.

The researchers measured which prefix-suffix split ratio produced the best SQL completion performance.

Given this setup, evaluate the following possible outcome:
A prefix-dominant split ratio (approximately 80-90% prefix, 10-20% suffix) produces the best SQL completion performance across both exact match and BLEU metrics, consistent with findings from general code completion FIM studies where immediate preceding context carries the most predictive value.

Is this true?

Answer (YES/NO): NO